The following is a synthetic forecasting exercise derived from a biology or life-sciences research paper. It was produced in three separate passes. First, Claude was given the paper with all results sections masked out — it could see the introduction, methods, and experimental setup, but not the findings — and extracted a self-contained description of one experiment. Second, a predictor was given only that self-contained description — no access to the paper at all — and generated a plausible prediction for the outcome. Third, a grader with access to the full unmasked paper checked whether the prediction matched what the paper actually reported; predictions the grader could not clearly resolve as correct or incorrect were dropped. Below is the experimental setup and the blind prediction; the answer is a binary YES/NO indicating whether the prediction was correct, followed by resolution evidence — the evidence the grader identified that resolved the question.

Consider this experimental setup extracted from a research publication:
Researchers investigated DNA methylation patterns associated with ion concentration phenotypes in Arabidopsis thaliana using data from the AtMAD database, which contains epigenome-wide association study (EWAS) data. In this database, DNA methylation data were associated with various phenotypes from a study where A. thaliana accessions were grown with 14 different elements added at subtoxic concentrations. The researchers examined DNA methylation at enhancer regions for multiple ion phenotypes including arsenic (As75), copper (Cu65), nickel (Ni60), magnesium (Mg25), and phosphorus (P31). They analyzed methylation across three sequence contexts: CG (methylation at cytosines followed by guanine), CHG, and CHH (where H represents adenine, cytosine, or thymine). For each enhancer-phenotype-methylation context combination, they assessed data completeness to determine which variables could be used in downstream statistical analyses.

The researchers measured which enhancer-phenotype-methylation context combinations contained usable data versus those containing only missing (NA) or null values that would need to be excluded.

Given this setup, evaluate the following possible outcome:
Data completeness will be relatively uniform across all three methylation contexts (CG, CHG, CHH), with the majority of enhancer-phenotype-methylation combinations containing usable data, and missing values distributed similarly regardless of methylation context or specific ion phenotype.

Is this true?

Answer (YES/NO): NO